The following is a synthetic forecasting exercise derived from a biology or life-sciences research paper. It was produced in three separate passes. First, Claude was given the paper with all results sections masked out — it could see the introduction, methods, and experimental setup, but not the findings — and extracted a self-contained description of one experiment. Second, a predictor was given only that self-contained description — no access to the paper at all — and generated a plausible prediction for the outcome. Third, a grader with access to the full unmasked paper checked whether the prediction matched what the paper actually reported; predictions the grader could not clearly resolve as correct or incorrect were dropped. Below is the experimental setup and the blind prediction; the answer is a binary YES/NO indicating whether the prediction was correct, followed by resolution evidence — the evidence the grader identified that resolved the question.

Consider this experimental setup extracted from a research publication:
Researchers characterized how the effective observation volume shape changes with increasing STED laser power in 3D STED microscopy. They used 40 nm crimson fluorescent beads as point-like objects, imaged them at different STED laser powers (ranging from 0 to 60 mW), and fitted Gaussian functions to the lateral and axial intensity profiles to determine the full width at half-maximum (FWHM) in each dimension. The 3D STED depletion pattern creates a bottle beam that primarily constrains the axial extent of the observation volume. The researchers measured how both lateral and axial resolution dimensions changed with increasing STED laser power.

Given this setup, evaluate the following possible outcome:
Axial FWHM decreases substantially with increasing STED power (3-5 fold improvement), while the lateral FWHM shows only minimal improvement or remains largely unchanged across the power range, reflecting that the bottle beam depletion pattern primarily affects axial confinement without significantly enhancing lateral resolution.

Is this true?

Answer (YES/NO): NO